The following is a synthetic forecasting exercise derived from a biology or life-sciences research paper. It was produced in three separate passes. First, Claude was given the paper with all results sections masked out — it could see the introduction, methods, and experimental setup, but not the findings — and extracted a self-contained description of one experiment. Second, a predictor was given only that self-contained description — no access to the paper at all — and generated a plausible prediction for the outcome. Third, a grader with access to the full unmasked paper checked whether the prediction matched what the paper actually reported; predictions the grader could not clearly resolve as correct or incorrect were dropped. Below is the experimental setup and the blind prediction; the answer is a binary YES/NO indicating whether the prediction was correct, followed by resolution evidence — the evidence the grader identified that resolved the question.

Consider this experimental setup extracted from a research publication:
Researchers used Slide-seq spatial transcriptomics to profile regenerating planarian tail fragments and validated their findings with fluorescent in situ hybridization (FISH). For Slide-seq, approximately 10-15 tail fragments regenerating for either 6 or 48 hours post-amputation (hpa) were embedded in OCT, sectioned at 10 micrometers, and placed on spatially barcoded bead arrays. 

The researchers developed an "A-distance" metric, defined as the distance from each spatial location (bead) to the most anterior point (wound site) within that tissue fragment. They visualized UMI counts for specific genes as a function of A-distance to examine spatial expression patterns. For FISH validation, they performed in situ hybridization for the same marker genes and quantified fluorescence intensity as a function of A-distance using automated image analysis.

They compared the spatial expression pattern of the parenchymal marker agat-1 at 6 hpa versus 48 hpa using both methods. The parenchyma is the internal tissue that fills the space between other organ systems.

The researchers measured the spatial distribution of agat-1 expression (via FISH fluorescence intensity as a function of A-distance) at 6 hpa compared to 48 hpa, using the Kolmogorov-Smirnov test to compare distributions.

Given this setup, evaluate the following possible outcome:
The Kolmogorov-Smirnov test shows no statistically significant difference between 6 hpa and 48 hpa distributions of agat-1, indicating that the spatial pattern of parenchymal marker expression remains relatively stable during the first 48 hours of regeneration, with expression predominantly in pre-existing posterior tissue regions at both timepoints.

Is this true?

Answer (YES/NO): NO